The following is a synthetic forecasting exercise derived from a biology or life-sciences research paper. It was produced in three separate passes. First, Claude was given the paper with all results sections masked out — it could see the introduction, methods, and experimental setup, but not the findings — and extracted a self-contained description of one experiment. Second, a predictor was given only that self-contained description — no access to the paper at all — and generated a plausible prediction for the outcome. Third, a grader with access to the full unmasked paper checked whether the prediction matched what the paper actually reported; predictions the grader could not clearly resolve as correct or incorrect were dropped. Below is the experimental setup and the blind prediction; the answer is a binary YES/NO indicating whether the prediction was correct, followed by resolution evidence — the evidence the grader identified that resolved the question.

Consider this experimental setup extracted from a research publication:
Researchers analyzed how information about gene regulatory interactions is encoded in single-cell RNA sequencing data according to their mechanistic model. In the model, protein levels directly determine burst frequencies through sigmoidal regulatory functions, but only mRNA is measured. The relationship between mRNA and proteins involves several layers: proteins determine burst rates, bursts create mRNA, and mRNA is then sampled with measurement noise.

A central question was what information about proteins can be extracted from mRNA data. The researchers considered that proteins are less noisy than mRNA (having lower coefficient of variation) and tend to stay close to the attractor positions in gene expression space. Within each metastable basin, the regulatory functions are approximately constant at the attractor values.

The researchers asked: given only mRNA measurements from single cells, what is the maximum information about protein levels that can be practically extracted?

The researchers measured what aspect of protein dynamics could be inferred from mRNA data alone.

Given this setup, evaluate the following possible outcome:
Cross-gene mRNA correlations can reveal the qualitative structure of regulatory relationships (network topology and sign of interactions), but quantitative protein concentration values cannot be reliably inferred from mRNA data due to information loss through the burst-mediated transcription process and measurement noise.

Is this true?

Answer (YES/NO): NO